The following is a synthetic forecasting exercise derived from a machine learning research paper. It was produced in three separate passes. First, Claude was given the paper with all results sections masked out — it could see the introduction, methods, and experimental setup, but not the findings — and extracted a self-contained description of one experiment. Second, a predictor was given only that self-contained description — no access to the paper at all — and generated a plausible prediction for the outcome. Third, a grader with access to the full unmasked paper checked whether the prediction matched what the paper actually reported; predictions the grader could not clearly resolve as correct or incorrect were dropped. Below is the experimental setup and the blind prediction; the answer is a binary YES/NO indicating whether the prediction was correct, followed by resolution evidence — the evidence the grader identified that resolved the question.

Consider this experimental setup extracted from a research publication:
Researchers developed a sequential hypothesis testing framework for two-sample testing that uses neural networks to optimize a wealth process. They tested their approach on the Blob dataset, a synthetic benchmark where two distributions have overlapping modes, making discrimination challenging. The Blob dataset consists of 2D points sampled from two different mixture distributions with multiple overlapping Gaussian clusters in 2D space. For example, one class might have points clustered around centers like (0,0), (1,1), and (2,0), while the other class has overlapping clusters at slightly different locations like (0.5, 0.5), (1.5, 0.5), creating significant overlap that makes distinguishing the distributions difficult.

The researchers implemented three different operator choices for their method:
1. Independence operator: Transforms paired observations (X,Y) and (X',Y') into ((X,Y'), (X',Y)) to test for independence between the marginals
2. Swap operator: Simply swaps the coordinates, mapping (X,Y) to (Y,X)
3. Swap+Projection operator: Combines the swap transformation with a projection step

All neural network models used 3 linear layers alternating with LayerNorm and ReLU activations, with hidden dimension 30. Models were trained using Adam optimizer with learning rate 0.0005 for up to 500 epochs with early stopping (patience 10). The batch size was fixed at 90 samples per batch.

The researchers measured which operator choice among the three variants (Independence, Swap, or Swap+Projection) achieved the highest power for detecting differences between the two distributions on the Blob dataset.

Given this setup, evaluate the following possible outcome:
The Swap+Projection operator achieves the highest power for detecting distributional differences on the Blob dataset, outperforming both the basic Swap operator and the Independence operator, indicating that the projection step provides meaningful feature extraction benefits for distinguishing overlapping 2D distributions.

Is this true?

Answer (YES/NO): YES